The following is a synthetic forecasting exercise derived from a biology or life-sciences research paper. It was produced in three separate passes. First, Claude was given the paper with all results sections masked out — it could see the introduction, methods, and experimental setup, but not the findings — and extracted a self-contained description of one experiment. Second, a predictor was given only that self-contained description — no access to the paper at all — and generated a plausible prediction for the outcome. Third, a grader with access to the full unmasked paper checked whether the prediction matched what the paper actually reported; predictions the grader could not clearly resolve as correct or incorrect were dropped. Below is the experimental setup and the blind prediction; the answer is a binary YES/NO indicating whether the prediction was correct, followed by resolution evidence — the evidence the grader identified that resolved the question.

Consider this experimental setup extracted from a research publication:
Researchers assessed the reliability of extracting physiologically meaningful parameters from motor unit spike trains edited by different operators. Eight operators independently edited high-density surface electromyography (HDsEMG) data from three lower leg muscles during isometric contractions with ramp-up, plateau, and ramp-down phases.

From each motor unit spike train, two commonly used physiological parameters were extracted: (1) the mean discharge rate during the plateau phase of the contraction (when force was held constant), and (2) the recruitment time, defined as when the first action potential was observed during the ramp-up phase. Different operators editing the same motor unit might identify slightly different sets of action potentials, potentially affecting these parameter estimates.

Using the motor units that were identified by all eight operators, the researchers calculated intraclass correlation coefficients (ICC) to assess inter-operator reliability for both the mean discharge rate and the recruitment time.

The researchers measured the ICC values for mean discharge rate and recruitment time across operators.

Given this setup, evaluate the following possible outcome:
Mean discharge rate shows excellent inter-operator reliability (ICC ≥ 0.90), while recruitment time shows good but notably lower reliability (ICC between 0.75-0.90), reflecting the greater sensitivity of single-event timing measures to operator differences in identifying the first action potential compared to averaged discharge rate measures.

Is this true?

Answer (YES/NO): NO